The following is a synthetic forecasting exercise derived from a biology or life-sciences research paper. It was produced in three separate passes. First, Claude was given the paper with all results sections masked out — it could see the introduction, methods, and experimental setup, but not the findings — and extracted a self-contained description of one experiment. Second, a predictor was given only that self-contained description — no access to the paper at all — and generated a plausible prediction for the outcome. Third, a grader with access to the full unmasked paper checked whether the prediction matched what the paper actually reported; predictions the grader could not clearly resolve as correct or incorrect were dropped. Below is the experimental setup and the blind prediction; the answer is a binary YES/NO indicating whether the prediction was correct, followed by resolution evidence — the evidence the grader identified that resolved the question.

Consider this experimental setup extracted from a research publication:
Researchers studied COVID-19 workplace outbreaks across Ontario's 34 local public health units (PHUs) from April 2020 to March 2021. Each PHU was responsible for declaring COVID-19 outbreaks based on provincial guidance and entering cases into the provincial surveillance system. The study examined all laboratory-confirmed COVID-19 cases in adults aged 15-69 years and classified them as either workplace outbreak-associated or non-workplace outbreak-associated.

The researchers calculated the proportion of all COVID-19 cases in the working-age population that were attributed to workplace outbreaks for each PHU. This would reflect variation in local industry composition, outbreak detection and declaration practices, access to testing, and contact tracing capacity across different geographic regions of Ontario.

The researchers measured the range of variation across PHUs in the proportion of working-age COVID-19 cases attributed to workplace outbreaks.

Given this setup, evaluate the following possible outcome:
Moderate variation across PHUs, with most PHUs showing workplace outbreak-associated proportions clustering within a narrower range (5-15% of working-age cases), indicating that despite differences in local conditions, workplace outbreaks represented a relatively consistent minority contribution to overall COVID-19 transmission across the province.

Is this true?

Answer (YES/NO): NO